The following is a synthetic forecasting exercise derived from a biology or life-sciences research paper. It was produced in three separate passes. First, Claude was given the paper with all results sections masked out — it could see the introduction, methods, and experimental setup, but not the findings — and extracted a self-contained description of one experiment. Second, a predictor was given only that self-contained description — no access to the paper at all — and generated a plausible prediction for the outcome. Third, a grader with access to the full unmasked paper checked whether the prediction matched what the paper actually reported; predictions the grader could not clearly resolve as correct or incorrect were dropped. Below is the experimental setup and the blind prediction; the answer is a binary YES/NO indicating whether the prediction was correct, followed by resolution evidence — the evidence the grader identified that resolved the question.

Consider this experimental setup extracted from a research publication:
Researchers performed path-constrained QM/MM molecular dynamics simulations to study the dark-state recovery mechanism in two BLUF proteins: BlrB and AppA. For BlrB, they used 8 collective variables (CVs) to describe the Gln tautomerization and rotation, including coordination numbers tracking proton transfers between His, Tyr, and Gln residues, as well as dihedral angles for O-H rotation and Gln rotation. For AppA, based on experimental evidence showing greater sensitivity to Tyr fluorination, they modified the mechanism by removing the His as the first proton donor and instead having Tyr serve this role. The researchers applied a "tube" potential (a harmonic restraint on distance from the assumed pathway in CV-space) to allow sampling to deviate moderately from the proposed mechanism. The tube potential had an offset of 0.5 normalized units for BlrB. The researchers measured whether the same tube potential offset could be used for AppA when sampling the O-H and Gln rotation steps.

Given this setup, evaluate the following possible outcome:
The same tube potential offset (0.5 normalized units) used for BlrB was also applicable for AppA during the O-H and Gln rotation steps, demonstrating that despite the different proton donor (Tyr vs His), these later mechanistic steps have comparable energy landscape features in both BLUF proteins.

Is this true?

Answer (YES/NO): NO